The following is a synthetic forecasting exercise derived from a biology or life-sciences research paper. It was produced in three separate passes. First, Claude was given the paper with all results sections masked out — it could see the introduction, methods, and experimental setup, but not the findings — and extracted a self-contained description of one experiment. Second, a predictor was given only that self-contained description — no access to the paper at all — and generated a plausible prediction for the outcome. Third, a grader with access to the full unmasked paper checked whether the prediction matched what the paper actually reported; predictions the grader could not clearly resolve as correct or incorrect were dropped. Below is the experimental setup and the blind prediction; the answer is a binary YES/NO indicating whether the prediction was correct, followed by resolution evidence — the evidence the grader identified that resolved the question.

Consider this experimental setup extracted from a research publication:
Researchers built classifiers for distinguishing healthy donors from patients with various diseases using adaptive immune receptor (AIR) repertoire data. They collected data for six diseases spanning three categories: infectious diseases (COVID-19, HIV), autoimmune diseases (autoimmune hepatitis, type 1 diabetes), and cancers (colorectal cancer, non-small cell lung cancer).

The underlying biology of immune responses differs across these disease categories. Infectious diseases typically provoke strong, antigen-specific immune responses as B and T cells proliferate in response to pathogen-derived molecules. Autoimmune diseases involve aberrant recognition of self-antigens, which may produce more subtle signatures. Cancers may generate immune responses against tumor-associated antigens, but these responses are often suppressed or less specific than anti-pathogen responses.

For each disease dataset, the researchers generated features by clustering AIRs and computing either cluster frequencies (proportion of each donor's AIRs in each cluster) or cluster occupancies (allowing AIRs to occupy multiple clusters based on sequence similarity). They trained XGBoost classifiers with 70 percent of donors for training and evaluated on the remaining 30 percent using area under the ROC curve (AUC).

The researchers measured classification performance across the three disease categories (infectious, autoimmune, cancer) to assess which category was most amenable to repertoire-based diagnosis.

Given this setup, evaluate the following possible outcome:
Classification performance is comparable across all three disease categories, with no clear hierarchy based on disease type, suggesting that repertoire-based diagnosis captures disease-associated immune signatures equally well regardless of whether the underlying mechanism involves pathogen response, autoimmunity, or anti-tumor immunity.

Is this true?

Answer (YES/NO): NO